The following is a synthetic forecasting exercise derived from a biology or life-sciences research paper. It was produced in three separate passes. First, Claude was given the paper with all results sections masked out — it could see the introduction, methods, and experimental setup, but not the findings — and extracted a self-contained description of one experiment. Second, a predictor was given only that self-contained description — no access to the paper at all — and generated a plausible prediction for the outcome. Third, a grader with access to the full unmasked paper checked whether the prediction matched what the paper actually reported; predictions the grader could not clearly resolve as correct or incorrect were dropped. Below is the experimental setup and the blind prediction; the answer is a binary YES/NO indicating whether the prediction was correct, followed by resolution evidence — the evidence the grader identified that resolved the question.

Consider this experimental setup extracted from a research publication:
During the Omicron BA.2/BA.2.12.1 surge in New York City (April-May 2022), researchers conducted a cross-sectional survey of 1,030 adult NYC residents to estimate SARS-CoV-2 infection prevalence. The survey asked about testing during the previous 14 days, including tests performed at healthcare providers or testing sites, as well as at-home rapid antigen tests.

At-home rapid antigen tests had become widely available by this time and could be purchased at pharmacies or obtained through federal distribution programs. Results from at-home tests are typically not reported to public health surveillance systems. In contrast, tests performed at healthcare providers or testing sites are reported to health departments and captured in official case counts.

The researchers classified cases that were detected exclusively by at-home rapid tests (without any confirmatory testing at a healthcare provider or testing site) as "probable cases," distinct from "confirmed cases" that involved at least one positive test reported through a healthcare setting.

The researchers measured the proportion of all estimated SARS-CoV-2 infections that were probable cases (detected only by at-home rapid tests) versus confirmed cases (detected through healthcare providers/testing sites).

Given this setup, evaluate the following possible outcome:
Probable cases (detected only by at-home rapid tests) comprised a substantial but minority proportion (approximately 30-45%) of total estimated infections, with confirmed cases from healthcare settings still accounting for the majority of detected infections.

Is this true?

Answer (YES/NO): NO